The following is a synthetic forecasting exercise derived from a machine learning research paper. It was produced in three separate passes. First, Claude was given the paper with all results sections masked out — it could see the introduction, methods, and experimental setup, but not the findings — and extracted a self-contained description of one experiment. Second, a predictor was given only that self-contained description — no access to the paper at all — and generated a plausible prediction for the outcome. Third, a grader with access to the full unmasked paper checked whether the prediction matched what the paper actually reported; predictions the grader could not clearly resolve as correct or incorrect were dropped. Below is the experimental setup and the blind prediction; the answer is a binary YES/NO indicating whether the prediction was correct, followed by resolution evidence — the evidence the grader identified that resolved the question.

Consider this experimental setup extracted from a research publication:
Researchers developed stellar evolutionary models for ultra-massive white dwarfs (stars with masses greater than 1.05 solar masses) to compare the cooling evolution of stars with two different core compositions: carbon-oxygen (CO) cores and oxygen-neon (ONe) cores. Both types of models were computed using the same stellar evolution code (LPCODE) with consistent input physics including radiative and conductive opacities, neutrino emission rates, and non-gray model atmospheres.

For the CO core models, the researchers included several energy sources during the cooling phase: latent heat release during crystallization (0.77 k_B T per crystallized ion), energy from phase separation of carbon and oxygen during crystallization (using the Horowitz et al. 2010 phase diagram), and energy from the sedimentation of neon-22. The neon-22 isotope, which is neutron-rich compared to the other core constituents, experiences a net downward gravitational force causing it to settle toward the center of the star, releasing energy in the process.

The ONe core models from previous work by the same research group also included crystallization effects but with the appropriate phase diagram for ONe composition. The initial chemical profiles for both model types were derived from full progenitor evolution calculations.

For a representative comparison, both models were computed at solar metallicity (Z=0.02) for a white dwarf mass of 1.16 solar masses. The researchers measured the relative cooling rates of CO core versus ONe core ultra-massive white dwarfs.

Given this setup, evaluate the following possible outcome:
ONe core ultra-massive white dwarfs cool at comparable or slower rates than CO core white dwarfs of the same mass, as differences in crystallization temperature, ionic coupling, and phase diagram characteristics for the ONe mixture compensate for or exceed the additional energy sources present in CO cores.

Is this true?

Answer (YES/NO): NO